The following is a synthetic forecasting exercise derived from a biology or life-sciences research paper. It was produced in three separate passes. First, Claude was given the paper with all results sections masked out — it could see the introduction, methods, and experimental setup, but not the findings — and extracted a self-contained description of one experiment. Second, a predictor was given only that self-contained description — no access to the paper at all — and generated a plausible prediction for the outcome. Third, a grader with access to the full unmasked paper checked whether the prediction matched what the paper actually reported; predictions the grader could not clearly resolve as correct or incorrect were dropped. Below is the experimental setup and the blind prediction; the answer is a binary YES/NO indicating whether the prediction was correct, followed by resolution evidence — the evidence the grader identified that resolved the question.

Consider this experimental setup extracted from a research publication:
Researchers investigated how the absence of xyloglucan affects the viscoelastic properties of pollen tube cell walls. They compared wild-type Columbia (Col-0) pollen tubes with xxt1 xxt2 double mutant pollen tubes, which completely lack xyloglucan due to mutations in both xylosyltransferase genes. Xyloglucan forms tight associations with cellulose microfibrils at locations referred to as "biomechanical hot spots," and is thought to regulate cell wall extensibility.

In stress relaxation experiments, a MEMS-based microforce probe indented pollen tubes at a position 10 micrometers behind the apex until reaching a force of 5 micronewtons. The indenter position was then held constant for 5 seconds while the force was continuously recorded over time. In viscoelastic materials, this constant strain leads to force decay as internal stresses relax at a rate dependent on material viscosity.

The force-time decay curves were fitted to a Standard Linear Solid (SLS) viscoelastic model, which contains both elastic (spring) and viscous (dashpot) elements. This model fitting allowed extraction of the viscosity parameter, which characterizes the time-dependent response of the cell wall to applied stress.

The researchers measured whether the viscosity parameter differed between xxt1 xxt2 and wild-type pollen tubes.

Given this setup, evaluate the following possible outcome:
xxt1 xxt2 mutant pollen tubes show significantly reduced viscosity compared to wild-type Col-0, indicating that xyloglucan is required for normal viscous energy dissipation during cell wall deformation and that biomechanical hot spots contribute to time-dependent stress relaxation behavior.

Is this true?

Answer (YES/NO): YES